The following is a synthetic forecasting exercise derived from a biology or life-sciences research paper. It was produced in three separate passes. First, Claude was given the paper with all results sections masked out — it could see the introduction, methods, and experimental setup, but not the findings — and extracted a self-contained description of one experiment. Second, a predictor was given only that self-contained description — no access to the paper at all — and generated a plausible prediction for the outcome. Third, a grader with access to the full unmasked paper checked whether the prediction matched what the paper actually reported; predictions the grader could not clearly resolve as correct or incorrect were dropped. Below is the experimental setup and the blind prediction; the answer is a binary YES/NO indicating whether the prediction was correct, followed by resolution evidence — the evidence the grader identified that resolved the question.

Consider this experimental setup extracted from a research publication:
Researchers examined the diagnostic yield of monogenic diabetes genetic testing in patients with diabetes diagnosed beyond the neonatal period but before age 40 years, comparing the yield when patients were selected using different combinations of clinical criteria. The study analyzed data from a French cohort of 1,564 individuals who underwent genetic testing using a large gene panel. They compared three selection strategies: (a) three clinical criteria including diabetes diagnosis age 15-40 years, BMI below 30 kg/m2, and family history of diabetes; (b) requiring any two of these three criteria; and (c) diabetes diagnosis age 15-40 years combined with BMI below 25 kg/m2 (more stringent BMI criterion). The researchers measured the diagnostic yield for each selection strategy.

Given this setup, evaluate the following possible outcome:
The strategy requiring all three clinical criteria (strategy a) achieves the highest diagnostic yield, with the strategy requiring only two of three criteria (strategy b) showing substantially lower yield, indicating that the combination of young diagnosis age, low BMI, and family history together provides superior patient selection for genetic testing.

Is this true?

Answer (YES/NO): NO